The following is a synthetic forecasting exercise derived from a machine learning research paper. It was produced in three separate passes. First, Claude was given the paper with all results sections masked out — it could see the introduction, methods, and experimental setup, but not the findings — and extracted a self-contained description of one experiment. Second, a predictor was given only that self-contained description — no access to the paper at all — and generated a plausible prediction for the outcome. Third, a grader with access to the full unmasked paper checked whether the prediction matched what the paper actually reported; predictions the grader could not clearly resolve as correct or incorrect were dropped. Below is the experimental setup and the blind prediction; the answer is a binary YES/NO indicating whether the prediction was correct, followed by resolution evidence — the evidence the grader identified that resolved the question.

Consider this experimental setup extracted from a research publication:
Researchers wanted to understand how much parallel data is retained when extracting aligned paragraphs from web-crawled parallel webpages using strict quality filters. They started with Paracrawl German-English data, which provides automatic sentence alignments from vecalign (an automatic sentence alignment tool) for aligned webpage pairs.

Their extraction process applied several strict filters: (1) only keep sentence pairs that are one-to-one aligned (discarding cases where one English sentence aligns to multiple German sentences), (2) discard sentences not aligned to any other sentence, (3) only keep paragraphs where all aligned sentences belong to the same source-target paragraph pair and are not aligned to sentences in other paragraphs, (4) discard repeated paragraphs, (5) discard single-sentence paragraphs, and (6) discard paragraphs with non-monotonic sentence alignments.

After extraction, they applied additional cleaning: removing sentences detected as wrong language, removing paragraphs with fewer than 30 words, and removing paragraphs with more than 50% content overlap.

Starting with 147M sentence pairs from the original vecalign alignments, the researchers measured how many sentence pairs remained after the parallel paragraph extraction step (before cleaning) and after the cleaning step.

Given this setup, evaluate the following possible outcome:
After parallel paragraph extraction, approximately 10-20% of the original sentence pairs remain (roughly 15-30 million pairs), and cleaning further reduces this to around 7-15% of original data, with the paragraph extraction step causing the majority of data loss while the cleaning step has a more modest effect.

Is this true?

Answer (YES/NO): NO